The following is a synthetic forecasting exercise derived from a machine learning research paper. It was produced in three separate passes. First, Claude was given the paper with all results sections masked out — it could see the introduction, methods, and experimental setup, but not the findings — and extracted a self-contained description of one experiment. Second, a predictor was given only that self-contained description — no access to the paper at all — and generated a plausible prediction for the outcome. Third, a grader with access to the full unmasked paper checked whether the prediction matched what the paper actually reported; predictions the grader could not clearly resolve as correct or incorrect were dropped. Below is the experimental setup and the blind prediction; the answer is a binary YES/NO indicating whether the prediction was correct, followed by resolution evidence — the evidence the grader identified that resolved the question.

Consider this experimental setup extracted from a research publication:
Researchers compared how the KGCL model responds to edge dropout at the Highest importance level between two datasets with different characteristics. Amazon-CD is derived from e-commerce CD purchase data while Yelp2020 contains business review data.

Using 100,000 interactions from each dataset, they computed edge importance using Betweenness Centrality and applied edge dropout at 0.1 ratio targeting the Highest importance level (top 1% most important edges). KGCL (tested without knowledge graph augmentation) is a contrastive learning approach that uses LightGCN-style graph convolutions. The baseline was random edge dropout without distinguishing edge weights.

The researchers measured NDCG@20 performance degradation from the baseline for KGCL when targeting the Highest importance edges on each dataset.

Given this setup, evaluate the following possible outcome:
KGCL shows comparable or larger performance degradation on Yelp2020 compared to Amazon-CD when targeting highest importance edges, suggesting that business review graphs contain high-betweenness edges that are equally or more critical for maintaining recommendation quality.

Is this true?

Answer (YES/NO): NO